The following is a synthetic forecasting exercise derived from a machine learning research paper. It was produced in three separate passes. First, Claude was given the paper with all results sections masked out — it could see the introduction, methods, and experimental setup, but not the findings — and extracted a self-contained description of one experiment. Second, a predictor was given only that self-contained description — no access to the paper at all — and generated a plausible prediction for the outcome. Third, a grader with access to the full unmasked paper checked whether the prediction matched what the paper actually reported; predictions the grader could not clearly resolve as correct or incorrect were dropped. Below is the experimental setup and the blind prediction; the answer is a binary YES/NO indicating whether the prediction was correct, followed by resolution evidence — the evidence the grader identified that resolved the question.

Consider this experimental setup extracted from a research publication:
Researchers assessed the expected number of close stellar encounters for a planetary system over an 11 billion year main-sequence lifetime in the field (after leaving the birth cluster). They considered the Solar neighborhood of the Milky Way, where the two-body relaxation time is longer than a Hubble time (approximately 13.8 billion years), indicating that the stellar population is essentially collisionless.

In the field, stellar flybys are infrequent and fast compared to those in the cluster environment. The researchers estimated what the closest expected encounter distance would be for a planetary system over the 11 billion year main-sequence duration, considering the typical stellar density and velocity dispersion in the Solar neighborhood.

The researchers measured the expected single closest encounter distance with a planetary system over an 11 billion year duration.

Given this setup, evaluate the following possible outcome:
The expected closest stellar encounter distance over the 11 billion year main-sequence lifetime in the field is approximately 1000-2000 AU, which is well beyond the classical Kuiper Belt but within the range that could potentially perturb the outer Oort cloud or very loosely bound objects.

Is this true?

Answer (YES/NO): NO